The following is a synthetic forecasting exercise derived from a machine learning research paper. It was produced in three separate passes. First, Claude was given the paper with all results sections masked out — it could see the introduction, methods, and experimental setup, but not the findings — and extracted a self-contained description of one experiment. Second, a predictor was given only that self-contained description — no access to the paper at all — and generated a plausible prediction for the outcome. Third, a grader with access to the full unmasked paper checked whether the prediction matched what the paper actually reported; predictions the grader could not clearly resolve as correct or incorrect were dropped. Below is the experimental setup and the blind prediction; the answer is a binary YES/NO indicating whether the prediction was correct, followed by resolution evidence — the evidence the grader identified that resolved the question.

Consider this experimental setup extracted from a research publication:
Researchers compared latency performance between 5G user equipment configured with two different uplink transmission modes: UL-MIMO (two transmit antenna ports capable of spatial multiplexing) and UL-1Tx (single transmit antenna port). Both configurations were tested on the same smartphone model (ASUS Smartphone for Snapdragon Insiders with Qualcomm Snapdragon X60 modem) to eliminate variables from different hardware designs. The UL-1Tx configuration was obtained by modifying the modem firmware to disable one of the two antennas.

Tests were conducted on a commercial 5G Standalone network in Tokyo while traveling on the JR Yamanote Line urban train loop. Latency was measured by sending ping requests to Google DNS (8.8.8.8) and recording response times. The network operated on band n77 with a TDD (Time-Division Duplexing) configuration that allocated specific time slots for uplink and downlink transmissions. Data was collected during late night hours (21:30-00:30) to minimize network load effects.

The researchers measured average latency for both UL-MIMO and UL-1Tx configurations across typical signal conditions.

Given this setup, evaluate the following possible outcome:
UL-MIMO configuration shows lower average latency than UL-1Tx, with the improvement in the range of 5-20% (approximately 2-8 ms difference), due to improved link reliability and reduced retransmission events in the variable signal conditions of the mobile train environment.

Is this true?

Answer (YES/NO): NO